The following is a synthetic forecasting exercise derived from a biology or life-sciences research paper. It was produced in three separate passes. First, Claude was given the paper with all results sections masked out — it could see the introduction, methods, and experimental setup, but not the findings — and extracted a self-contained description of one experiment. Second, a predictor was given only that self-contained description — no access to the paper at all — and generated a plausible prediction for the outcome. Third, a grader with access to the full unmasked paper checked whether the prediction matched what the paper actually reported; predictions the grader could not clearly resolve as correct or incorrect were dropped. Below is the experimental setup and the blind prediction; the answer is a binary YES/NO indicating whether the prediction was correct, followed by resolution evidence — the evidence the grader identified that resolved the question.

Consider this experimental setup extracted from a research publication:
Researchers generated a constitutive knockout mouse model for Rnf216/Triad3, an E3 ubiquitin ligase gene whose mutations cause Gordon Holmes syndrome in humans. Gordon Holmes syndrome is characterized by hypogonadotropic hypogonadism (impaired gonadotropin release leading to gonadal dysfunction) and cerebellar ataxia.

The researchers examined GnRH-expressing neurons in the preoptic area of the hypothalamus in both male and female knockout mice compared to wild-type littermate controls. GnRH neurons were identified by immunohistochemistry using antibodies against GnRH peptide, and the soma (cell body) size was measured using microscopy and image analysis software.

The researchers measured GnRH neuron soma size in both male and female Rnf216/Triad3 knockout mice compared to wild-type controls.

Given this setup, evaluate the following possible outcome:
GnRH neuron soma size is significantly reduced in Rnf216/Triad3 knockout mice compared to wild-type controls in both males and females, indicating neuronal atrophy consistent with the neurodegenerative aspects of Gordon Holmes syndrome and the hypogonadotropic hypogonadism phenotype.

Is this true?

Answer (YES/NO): YES